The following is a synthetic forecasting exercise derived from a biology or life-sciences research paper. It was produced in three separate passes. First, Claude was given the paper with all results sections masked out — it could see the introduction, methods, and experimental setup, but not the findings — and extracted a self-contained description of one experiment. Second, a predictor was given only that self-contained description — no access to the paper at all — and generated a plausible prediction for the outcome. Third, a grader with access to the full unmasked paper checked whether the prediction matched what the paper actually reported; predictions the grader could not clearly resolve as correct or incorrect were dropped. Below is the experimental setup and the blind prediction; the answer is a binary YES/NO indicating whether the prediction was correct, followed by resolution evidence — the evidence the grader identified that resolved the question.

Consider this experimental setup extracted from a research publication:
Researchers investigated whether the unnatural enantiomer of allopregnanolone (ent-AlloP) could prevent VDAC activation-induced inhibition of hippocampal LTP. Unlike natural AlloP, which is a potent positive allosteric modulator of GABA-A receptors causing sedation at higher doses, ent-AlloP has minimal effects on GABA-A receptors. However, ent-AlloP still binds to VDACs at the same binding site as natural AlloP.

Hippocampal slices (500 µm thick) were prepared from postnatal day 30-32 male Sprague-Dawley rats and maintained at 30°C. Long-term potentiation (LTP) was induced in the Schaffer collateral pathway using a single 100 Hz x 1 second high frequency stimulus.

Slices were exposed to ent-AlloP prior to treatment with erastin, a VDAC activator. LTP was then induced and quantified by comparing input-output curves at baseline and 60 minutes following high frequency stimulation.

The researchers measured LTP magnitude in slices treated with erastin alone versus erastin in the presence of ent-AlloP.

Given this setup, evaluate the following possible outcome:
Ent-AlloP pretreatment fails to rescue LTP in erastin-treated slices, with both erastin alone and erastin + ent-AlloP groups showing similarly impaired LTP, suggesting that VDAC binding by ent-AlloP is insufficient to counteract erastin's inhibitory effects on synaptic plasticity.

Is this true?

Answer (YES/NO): NO